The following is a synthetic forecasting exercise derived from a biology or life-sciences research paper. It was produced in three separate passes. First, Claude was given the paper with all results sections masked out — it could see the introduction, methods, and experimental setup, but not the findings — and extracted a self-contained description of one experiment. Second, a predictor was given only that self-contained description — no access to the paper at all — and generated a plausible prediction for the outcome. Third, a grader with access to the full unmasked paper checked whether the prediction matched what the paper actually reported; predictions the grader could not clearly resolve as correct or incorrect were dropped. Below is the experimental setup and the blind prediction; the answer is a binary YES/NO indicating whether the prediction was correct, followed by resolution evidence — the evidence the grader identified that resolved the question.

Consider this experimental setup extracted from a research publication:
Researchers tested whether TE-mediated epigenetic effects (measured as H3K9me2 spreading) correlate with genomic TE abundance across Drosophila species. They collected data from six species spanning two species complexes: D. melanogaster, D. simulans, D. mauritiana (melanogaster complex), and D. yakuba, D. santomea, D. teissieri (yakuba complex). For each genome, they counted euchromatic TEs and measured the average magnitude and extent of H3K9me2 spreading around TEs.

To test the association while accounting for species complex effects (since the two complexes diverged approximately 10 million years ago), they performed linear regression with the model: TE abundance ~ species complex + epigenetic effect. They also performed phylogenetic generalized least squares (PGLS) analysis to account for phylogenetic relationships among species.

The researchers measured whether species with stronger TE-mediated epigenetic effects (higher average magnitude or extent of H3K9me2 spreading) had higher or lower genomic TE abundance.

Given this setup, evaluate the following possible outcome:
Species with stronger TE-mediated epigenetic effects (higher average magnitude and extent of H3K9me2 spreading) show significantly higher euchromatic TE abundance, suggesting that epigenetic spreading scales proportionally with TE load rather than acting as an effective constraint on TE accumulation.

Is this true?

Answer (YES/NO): NO